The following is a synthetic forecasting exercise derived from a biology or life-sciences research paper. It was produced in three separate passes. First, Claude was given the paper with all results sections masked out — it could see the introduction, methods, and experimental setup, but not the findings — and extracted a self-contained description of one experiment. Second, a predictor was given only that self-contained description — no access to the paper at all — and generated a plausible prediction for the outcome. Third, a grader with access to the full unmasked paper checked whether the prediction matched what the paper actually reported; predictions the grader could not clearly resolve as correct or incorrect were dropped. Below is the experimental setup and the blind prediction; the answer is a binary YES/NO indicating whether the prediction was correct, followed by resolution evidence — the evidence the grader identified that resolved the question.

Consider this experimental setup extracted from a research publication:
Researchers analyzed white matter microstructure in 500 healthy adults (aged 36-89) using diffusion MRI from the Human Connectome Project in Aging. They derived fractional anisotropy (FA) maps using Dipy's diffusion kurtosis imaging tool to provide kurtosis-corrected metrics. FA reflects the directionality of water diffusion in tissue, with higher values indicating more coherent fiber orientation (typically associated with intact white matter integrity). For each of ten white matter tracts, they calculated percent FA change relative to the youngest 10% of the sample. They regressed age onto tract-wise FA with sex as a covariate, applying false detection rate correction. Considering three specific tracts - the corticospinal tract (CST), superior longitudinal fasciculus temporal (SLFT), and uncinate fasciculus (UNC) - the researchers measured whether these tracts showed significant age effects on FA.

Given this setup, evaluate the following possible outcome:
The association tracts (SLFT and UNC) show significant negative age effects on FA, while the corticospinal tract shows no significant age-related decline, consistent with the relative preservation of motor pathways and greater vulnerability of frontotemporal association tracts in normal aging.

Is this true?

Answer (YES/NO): NO